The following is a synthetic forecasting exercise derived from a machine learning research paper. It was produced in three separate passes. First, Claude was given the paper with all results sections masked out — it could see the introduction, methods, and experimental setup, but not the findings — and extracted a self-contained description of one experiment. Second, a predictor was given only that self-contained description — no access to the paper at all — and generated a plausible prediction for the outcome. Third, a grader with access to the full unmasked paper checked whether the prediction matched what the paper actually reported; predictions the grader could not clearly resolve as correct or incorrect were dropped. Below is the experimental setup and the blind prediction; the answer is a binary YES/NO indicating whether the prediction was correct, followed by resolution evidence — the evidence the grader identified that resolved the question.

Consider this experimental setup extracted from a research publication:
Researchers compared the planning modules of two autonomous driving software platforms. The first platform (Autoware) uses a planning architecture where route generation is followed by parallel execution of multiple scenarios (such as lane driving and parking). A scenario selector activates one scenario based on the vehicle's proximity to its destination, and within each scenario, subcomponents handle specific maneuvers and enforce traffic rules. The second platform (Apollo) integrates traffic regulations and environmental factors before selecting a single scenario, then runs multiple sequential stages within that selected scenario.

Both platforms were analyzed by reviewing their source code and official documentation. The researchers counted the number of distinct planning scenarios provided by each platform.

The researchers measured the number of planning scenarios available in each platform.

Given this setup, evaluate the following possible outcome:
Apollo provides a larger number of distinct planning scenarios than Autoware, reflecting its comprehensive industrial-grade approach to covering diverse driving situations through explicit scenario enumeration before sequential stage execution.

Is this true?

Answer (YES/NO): YES